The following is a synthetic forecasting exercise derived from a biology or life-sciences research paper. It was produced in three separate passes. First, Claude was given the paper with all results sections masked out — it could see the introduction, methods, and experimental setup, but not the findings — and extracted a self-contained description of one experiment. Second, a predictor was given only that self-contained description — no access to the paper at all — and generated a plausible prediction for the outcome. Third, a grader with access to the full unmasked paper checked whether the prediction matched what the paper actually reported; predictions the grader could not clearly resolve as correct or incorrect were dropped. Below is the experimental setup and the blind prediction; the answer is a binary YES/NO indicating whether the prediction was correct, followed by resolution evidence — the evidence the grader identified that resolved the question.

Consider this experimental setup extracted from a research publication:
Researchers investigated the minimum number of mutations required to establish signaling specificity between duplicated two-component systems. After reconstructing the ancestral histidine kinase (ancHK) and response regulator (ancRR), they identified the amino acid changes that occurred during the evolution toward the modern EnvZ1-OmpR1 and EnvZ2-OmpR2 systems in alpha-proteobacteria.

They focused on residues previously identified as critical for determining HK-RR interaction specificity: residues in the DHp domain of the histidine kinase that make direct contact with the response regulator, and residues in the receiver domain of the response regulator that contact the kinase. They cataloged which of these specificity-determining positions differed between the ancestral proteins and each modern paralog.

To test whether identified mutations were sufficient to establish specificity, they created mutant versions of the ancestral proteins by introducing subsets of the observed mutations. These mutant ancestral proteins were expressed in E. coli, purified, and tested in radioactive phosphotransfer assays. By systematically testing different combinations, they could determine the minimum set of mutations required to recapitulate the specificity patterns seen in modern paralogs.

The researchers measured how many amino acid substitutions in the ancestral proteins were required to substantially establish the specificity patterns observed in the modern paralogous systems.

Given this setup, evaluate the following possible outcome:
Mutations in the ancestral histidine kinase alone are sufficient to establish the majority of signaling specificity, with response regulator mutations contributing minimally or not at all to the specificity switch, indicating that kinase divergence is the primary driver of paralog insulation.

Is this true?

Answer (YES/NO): NO